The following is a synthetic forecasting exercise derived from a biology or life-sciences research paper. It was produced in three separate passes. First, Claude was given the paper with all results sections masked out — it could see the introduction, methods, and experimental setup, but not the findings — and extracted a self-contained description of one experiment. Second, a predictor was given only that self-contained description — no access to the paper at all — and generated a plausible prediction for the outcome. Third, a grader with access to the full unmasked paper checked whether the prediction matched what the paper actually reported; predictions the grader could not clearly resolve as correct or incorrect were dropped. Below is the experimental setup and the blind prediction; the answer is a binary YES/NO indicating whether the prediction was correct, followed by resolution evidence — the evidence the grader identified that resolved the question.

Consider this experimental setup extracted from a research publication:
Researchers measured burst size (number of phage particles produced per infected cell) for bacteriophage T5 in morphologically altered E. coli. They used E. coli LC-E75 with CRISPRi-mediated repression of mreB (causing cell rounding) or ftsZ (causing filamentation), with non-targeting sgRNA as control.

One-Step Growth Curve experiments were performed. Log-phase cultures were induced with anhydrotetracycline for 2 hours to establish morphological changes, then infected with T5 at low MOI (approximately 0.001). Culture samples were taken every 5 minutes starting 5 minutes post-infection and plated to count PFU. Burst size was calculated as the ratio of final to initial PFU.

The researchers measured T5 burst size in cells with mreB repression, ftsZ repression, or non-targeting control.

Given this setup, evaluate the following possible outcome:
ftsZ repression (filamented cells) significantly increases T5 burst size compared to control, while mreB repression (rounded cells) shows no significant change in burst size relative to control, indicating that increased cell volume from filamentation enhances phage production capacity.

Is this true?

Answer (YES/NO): YES